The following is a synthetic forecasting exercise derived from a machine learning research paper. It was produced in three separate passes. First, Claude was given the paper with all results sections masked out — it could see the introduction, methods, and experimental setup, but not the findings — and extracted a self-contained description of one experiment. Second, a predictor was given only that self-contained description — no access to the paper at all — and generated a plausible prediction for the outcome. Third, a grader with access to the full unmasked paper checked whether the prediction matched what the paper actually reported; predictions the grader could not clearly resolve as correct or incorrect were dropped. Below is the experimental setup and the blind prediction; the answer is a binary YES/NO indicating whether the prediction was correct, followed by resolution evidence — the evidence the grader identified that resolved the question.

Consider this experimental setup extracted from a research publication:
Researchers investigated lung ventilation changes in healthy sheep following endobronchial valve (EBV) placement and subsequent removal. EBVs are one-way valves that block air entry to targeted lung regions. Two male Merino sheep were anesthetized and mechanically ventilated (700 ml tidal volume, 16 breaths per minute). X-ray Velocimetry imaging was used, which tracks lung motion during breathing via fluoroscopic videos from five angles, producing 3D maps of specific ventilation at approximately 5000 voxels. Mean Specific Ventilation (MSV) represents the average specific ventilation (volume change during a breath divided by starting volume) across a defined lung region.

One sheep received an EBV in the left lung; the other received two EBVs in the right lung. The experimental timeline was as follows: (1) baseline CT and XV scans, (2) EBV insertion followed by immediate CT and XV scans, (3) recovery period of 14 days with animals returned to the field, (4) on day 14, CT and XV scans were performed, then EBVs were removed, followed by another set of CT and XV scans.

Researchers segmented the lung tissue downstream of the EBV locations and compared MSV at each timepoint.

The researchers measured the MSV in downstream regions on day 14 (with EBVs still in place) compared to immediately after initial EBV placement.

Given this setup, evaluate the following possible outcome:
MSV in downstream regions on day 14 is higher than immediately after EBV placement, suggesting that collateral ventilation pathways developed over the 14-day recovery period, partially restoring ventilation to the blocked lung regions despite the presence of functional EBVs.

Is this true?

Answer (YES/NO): NO